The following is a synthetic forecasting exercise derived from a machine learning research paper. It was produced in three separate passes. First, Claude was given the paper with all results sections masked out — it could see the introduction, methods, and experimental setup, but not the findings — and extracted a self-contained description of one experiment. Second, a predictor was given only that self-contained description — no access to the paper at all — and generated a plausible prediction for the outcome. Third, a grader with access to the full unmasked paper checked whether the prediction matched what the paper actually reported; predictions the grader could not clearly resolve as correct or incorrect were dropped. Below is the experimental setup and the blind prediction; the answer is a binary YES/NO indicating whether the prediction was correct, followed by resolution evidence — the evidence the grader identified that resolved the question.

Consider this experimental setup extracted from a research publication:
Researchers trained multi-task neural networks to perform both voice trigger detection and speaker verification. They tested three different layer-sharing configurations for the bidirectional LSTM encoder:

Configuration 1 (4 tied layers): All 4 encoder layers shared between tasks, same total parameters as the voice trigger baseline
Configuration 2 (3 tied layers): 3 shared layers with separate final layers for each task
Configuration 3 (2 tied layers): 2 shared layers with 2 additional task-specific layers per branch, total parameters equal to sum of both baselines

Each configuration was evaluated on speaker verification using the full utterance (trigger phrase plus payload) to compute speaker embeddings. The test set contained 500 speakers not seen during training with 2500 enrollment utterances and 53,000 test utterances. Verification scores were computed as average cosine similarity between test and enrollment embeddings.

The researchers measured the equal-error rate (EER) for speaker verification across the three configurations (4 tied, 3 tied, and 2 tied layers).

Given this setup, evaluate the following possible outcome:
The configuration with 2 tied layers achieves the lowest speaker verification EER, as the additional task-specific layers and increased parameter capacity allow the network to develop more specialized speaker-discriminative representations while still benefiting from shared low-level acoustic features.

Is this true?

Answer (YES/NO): YES